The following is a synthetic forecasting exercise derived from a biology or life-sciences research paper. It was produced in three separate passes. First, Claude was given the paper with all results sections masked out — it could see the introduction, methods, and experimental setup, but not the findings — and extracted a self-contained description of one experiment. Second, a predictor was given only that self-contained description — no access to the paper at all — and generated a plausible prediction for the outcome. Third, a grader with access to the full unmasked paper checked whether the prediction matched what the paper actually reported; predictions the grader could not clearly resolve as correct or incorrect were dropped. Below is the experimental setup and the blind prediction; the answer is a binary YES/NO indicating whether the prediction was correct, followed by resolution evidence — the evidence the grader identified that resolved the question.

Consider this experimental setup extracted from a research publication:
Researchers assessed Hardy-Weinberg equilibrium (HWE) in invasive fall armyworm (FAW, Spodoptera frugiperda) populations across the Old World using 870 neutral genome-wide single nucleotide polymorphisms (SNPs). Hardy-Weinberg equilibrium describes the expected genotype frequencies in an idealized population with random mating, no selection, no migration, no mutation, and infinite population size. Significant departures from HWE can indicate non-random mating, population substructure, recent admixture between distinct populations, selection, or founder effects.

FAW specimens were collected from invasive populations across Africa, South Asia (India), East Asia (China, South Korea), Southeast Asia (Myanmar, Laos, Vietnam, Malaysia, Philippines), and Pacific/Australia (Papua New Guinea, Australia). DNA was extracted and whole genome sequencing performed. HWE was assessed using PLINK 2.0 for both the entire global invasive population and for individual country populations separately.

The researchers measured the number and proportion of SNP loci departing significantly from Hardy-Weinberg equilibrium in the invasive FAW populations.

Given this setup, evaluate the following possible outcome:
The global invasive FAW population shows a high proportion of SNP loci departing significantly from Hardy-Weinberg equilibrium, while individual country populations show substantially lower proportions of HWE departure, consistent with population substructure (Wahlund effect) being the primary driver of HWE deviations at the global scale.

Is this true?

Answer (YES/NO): NO